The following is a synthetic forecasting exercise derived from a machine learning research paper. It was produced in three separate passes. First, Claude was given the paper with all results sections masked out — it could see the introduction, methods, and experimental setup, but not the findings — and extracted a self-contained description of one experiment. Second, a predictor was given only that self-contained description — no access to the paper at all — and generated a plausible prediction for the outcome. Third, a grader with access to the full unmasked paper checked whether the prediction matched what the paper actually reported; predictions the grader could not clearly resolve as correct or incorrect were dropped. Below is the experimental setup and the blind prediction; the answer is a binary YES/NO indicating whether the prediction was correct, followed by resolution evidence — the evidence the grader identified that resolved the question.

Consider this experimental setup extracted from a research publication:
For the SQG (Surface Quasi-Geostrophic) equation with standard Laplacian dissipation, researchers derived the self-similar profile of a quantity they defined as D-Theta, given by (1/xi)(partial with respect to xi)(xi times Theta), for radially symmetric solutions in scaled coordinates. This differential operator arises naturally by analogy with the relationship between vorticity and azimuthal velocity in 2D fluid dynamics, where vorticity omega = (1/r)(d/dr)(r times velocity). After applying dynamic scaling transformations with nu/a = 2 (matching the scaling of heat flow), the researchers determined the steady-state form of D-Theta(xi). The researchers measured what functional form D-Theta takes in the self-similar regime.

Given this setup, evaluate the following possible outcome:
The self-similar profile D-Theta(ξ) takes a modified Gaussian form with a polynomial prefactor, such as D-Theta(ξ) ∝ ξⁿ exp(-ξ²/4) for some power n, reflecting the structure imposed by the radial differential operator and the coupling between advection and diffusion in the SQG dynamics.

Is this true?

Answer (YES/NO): NO